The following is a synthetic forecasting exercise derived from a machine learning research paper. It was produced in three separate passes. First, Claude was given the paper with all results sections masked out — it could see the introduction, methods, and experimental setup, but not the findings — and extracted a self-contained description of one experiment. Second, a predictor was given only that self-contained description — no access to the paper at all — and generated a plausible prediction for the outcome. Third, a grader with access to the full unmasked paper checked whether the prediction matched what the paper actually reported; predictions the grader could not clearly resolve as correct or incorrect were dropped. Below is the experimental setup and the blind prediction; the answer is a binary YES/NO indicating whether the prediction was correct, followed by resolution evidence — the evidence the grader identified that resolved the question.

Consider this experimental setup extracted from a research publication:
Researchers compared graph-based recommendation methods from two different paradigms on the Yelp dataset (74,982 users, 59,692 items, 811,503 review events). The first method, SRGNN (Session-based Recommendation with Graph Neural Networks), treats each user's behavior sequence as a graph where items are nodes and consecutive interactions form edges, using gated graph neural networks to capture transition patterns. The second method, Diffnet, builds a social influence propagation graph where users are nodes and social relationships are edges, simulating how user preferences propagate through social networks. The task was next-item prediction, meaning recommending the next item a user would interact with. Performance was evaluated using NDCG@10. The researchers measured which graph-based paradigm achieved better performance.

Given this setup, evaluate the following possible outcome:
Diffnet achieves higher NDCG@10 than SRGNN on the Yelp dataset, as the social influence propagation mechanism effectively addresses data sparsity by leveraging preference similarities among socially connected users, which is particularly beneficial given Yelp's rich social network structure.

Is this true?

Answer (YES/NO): YES